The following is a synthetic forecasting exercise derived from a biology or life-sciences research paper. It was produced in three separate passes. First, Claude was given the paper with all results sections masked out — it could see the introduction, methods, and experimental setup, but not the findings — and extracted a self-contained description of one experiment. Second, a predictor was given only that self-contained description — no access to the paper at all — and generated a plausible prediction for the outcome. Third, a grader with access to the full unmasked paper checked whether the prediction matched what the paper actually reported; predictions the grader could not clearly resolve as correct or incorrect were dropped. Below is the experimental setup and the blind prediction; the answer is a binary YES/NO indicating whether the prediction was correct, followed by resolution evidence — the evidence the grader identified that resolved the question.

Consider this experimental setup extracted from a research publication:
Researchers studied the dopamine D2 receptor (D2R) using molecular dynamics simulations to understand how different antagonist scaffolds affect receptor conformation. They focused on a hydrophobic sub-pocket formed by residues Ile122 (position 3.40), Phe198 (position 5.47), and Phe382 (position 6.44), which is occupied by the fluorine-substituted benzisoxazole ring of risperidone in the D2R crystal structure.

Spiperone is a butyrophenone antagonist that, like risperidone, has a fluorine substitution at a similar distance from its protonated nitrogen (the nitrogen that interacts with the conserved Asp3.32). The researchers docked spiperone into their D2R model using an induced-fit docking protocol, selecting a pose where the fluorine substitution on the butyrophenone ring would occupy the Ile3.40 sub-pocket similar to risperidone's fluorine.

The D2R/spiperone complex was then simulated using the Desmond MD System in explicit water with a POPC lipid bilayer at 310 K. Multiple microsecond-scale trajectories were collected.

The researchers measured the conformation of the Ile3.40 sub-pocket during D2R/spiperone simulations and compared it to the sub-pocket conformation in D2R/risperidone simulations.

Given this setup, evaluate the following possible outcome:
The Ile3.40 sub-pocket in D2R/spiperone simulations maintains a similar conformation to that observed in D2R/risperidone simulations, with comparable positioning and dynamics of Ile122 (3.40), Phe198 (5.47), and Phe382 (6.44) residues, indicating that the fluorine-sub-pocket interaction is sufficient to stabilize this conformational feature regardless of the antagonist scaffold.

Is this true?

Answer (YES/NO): YES